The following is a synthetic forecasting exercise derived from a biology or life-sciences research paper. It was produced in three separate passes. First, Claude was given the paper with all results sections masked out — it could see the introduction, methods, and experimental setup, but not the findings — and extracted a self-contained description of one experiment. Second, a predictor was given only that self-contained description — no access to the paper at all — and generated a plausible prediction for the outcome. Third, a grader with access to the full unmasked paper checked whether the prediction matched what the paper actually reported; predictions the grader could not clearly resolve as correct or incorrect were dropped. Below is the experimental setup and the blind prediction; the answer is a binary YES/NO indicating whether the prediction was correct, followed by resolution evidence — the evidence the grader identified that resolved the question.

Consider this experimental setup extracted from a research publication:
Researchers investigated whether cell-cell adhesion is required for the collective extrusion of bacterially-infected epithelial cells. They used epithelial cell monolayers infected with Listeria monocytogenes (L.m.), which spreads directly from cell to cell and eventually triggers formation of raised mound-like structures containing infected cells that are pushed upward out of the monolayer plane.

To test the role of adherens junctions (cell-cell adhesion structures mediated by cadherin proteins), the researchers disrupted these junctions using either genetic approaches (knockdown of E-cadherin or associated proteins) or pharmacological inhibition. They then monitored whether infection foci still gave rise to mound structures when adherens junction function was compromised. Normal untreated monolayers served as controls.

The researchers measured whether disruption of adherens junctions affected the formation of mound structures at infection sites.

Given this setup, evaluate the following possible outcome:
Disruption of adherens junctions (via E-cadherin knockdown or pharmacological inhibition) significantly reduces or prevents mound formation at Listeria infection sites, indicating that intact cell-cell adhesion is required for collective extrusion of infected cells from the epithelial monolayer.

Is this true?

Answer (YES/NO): YES